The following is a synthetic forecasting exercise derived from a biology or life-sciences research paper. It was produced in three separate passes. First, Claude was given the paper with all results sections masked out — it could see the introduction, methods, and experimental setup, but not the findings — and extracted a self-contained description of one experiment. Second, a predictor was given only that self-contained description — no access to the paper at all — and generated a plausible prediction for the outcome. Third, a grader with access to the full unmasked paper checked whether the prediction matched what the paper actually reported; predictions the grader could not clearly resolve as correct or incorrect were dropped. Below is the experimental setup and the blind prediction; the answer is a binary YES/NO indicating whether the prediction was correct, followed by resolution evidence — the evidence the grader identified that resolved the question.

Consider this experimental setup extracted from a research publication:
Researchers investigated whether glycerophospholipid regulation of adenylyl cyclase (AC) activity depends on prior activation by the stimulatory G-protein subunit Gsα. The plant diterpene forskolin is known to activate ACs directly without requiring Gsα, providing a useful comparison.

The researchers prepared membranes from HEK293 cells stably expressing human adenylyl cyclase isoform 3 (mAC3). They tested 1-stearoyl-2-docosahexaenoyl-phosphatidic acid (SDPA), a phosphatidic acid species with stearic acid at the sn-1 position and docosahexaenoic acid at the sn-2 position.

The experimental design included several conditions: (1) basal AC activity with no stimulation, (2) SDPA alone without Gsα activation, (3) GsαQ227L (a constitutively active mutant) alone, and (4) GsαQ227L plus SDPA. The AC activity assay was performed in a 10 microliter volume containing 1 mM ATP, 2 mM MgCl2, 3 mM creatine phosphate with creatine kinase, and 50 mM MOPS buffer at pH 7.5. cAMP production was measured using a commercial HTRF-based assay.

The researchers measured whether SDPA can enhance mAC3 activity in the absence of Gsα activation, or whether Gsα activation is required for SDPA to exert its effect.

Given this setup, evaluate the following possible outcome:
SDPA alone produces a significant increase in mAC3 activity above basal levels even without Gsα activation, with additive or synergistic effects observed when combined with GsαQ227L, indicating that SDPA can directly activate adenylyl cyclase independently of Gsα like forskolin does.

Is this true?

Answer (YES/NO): NO